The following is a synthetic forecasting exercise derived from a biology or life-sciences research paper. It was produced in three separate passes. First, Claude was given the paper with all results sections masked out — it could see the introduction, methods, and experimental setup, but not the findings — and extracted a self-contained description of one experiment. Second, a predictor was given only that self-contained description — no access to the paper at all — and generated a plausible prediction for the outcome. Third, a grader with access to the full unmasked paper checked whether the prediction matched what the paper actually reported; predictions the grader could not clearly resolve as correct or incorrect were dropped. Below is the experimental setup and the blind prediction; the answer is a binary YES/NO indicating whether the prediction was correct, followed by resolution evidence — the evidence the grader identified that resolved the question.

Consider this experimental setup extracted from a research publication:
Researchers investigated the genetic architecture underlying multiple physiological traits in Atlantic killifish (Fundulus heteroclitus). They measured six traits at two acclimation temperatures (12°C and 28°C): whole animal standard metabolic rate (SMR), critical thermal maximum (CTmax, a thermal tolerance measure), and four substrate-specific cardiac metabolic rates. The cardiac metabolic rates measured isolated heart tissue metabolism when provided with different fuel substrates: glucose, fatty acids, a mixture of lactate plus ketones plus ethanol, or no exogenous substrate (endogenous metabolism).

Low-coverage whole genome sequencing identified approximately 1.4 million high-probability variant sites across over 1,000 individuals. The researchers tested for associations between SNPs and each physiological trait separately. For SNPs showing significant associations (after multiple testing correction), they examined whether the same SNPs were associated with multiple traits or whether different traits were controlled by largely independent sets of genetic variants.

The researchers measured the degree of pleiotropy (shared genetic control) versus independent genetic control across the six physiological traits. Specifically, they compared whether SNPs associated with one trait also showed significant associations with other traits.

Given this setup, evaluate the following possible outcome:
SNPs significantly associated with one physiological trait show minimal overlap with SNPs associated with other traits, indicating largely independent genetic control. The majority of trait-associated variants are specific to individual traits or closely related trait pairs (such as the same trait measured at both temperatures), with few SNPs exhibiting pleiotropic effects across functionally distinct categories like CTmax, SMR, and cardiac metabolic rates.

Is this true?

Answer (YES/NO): YES